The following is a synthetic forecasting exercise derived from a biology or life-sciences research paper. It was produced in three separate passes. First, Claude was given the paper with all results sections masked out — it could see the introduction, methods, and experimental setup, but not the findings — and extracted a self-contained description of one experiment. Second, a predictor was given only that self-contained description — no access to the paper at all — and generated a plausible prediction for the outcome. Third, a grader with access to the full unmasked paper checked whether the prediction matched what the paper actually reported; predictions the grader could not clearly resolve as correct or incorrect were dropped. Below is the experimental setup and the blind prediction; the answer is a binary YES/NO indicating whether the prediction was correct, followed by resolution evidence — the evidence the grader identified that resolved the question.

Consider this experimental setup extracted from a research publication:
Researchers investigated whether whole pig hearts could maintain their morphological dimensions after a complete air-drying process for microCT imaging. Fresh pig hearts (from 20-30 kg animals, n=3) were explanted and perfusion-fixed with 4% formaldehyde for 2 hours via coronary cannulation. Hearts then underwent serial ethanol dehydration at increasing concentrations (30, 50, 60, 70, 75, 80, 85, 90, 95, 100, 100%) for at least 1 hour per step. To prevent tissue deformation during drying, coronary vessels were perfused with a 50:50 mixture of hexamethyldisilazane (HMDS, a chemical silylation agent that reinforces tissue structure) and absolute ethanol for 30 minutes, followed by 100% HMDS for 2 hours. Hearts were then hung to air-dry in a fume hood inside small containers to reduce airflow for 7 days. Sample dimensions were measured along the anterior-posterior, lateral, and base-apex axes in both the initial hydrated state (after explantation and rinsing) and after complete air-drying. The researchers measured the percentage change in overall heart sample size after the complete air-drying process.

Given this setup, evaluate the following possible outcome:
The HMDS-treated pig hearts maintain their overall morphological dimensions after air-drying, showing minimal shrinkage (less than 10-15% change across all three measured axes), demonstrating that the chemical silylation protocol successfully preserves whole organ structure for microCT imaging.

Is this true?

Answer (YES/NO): YES